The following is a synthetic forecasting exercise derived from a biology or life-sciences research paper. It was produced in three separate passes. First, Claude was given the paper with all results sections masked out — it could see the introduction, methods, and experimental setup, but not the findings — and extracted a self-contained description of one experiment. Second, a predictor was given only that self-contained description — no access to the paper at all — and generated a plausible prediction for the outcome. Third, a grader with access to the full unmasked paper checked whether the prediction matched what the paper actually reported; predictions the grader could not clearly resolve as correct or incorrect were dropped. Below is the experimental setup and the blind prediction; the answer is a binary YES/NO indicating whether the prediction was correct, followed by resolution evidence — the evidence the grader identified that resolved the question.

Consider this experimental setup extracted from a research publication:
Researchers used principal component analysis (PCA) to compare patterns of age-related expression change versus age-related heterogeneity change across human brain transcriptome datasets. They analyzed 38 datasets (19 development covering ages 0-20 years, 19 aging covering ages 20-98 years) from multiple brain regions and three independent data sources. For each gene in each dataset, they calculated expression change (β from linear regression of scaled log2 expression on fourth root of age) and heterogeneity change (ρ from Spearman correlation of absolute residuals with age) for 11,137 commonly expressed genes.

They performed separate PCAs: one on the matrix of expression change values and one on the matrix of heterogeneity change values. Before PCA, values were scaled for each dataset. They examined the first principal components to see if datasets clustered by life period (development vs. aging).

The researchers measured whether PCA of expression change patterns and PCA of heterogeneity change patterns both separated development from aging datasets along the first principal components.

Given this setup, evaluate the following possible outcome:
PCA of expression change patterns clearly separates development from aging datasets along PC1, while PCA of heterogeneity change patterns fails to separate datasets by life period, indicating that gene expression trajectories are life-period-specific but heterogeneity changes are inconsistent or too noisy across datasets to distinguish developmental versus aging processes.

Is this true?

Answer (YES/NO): NO